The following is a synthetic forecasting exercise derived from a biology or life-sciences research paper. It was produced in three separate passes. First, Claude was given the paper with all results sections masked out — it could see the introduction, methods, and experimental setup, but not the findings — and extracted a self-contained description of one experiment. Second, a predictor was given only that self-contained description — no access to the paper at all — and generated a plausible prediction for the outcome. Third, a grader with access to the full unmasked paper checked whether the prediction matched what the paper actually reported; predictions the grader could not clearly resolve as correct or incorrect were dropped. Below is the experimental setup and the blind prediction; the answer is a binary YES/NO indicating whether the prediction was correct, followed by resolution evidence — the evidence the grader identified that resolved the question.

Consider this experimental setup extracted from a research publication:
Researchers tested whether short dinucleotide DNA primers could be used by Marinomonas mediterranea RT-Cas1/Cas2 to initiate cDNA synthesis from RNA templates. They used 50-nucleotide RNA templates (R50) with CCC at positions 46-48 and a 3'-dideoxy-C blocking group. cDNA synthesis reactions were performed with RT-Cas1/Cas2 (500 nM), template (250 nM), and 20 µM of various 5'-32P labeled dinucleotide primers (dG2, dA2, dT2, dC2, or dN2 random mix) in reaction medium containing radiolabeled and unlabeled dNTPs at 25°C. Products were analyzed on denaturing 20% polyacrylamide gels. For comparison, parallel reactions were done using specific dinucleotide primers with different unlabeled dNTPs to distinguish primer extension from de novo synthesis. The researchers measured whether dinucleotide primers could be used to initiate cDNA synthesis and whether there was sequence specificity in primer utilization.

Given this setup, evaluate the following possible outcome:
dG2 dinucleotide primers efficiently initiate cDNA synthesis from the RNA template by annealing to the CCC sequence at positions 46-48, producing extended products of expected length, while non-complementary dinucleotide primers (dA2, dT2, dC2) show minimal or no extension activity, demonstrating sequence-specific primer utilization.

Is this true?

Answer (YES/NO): YES